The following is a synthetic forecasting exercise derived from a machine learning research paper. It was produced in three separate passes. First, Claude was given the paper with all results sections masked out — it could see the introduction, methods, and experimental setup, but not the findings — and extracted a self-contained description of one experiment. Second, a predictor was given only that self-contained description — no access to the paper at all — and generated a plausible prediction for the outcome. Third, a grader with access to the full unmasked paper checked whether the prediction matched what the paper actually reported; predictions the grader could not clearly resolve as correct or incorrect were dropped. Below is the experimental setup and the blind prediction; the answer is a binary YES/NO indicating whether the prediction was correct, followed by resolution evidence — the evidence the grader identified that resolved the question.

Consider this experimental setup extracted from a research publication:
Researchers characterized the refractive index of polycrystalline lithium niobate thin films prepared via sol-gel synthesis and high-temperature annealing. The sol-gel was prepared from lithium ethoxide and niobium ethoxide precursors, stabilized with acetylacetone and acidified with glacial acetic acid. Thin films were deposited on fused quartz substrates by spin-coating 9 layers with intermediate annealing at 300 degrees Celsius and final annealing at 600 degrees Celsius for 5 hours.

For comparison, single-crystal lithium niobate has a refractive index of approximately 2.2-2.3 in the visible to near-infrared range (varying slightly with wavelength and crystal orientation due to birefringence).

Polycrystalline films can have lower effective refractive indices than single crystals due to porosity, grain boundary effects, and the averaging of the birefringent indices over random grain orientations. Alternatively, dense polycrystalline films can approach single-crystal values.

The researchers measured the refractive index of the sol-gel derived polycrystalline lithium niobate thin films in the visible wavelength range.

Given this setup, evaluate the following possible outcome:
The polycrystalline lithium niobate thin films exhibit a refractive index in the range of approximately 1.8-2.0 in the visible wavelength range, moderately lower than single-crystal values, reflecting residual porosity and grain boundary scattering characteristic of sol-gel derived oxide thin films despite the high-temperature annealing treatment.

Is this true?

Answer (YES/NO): YES